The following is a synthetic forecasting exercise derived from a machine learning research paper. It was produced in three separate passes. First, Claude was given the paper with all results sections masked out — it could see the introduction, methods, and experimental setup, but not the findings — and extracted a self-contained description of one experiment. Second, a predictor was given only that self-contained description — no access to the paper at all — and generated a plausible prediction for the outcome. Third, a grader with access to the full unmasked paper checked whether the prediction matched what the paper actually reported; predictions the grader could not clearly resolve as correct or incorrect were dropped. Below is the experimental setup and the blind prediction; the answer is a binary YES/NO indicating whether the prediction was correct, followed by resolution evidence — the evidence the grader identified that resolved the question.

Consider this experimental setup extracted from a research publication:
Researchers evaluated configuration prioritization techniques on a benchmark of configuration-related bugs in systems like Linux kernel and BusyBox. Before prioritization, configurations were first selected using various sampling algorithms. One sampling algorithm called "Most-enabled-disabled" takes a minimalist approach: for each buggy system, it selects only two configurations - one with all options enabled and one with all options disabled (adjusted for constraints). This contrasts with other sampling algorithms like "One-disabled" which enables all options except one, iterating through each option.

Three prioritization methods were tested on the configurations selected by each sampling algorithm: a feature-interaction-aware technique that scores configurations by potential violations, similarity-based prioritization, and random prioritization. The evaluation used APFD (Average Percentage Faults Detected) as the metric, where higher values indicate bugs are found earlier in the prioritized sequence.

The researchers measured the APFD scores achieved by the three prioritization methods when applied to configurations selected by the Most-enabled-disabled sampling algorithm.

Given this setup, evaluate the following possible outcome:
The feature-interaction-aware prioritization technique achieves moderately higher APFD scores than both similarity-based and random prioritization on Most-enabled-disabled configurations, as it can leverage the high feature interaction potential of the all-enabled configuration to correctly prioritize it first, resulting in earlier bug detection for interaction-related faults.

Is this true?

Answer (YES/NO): NO